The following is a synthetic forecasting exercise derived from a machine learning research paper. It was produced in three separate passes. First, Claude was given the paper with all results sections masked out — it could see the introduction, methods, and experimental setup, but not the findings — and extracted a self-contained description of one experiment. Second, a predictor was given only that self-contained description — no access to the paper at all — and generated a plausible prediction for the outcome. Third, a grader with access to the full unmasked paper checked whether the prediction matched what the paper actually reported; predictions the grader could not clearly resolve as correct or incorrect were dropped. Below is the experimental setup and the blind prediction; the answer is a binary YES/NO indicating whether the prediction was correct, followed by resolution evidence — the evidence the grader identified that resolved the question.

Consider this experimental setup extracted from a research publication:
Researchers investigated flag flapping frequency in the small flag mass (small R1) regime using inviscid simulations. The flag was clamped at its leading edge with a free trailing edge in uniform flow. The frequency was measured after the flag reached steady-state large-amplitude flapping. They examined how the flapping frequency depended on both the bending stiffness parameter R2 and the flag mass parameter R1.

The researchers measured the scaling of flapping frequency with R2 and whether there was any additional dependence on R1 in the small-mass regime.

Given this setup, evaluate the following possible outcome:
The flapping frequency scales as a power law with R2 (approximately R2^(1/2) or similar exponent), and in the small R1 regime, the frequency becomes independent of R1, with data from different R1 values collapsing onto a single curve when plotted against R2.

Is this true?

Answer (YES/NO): NO